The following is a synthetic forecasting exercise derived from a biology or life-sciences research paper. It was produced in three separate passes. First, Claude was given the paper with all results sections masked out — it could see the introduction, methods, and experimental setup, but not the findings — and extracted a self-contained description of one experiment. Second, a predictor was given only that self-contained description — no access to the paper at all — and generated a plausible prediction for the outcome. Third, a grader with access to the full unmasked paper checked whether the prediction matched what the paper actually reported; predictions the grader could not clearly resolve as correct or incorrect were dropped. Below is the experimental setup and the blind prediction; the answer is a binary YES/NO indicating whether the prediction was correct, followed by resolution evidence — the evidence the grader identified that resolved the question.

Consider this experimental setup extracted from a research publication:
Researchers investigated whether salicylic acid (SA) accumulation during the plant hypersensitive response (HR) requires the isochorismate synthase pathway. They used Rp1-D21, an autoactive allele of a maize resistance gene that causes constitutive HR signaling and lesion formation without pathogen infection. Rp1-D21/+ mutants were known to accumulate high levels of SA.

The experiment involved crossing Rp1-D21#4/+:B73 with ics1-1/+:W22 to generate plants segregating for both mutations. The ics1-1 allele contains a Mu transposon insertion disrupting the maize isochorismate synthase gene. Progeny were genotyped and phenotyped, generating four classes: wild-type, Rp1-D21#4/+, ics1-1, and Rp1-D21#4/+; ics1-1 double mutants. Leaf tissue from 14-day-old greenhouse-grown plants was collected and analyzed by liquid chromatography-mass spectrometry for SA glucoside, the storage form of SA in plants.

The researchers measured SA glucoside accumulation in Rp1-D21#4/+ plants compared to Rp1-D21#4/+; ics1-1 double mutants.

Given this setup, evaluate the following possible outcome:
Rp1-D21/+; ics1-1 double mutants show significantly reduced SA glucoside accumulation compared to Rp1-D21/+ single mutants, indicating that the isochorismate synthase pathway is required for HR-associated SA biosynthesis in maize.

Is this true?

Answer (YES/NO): YES